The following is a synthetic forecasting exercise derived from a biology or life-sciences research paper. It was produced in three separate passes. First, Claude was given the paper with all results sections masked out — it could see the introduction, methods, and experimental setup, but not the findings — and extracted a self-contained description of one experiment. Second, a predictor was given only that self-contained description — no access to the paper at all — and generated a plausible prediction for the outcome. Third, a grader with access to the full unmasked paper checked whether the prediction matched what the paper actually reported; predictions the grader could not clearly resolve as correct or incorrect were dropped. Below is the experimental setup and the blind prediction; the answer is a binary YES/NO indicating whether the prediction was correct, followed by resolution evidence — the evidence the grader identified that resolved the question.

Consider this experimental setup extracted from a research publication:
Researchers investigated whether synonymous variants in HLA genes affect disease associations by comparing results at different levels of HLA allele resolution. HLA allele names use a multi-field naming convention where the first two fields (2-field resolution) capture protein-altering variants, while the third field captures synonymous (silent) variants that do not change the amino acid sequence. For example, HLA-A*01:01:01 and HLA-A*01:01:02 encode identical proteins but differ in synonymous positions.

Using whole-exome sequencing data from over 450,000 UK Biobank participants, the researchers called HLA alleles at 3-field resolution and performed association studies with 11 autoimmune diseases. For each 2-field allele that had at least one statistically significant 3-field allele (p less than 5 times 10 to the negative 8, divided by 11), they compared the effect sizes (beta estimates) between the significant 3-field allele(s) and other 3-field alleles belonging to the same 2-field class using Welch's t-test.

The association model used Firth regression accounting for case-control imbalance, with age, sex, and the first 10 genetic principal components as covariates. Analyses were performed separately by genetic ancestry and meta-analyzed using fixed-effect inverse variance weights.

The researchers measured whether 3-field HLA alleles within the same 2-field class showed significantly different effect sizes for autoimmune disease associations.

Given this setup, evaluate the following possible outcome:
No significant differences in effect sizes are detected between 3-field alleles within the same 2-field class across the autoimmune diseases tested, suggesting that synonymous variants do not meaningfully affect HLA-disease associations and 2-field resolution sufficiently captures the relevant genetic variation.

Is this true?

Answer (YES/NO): NO